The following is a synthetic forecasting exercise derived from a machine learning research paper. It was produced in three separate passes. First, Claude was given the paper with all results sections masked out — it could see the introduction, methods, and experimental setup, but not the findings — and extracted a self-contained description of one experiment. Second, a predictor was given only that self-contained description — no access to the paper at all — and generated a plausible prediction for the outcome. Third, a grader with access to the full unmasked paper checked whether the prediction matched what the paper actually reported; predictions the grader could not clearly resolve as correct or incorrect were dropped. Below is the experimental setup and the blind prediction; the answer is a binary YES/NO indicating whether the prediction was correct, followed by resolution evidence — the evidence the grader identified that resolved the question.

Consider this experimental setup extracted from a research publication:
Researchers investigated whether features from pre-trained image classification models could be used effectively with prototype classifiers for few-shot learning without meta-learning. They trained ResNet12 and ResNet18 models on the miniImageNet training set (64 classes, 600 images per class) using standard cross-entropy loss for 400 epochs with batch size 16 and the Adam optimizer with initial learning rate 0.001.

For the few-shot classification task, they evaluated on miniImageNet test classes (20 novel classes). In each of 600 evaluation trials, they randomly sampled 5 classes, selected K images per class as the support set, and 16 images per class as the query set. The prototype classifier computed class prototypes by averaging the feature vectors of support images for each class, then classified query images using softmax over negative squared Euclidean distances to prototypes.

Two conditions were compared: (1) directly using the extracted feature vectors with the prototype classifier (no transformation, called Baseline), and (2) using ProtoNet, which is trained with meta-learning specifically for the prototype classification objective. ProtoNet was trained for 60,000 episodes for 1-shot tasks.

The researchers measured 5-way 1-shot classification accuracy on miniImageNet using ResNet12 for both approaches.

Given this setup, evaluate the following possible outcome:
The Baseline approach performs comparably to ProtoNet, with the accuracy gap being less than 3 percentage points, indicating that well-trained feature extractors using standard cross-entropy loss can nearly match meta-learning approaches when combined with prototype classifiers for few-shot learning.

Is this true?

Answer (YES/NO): NO